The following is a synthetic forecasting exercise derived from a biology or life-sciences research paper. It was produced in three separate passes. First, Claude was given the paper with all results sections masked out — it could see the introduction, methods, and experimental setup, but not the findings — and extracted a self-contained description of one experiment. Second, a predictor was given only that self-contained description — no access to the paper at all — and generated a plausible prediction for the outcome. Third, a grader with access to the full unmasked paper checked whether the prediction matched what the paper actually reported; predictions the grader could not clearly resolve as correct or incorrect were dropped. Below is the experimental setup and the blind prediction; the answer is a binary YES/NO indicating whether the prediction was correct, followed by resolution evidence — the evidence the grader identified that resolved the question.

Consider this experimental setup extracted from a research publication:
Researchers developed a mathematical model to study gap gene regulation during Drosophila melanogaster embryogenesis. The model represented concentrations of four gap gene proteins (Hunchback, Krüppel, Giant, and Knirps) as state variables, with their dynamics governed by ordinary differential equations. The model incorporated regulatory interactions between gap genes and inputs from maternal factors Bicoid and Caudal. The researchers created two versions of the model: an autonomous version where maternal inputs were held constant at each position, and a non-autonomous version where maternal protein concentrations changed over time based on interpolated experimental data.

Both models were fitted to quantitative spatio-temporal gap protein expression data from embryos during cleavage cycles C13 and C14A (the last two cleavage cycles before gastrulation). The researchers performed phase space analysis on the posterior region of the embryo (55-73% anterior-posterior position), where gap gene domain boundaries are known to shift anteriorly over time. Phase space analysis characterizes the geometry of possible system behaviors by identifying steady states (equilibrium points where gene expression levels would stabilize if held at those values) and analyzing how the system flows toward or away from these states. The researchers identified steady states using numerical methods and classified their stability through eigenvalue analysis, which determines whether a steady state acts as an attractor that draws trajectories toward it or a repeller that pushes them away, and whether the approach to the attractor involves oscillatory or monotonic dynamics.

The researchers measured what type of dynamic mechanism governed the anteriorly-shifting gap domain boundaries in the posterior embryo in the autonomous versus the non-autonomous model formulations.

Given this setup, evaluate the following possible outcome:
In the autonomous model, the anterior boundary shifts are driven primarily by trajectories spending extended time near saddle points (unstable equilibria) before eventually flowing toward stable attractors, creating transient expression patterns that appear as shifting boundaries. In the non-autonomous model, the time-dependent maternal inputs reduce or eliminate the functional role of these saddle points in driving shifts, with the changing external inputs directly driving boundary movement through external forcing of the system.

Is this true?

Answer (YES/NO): NO